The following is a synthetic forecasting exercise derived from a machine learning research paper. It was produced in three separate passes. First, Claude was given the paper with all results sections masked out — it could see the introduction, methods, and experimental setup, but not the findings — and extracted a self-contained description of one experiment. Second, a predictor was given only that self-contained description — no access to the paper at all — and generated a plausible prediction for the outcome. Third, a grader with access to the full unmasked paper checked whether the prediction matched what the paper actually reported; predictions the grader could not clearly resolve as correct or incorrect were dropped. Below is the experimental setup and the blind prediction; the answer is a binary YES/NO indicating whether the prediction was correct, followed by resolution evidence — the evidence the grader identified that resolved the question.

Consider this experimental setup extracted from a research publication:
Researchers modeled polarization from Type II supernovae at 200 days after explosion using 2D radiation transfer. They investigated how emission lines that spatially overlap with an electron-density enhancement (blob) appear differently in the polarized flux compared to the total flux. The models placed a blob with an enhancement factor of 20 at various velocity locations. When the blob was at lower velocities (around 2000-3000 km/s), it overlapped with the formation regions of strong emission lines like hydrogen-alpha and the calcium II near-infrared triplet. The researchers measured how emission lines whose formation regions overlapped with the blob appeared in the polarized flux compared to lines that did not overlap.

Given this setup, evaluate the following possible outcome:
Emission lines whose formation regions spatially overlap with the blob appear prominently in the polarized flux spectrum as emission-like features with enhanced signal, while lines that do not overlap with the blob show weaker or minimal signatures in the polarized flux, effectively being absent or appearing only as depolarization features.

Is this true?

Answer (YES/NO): NO